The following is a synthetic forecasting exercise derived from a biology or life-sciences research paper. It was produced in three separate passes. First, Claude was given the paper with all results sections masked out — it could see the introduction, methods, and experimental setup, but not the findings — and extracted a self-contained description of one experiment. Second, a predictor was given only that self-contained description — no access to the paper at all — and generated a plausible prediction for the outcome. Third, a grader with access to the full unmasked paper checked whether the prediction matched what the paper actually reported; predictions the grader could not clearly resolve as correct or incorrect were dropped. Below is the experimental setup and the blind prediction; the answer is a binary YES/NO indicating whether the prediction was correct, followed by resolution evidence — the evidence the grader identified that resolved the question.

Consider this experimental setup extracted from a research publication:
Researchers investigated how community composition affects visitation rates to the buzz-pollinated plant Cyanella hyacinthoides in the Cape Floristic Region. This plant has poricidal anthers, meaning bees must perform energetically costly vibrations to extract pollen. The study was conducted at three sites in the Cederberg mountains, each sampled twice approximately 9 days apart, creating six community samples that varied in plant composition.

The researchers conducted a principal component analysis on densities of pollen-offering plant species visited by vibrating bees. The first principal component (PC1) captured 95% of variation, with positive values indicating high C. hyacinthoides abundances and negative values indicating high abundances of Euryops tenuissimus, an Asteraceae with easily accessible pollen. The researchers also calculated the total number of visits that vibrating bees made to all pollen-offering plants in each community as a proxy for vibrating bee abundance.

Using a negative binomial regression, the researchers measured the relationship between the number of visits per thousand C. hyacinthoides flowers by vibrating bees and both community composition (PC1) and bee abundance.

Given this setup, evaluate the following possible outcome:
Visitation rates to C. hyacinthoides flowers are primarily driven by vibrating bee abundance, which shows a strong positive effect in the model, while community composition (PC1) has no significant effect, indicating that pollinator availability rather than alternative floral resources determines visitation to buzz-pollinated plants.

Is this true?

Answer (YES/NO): NO